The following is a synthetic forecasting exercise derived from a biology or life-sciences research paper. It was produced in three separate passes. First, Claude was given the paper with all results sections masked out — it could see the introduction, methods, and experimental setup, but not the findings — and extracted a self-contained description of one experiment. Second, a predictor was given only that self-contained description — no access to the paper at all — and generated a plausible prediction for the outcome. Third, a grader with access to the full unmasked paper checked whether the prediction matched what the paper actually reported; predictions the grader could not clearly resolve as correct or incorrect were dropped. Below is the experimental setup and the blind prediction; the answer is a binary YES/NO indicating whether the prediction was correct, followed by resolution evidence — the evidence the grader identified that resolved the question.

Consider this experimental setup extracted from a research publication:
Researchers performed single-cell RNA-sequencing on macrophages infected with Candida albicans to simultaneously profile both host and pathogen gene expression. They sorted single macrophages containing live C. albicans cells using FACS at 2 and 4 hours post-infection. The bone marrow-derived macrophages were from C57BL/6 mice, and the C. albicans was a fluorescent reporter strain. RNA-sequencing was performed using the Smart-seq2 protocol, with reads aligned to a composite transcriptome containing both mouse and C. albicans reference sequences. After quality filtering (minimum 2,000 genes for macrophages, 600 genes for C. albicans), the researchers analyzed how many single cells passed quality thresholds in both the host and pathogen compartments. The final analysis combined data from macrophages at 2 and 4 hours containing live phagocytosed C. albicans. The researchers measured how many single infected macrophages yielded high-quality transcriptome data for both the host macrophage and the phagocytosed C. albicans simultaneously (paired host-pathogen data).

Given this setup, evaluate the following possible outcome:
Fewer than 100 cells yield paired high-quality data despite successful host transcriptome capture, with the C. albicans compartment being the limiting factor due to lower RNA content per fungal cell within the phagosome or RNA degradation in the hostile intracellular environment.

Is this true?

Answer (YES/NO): NO